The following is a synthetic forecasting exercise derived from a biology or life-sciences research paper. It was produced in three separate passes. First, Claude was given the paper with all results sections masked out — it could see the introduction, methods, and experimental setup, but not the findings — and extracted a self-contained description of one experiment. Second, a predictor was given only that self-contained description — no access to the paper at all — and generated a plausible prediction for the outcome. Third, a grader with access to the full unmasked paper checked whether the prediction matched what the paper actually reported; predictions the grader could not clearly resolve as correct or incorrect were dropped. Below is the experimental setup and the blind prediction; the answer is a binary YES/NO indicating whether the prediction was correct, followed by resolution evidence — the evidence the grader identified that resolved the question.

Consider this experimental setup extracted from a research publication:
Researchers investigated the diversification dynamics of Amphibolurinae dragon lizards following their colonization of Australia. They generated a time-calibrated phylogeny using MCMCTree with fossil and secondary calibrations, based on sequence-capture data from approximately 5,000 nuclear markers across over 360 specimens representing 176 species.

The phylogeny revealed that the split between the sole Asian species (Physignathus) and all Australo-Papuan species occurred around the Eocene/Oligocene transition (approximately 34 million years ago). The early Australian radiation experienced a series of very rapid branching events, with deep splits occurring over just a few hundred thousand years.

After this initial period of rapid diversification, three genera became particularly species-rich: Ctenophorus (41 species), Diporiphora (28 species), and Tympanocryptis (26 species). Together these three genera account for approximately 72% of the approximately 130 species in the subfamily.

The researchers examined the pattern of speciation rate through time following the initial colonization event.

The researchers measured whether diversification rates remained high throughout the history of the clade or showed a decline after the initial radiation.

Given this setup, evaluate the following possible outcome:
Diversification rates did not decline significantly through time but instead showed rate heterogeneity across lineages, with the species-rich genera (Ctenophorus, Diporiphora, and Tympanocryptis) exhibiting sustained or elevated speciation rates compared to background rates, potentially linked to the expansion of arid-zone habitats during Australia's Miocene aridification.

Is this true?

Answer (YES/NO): NO